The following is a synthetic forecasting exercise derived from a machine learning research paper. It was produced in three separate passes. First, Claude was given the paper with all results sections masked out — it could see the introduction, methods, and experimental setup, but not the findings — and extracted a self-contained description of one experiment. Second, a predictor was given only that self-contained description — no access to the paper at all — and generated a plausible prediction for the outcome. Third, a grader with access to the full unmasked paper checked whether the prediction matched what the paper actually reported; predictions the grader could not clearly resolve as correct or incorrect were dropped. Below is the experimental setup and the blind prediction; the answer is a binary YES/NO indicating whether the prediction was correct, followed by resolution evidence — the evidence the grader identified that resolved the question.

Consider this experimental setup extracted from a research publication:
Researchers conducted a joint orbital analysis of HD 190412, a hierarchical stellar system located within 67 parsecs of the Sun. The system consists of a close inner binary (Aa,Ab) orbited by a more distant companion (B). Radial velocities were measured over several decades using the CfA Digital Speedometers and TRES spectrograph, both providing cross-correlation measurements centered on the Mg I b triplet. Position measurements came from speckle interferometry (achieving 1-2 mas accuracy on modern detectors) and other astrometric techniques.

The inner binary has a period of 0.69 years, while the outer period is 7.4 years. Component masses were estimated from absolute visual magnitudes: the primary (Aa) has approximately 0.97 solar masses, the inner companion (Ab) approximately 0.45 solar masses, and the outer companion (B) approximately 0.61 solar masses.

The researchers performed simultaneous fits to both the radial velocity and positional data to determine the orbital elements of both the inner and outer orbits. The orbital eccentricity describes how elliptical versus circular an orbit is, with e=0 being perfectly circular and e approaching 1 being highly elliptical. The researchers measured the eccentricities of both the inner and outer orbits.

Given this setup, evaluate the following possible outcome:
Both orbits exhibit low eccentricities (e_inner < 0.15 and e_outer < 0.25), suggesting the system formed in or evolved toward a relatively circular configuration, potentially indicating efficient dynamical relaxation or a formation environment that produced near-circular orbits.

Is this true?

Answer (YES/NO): YES